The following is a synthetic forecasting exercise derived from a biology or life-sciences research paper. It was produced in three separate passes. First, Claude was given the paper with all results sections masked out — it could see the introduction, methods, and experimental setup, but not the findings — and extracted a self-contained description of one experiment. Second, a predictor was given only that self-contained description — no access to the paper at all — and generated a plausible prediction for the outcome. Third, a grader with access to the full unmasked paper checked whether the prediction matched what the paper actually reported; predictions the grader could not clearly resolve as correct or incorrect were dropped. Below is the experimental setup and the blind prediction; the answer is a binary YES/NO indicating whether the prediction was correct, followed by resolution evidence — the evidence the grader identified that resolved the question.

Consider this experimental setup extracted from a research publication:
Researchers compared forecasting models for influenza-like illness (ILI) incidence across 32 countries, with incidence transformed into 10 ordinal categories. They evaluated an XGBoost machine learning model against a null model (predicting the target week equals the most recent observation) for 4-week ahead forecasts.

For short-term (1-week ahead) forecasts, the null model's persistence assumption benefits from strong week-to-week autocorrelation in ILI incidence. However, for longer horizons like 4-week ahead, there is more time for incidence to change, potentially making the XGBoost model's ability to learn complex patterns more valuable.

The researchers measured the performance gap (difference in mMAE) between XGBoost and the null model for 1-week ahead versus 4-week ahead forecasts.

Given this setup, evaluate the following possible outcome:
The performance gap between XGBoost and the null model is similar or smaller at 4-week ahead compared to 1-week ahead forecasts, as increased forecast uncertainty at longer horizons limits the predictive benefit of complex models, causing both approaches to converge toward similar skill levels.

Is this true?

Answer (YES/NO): YES